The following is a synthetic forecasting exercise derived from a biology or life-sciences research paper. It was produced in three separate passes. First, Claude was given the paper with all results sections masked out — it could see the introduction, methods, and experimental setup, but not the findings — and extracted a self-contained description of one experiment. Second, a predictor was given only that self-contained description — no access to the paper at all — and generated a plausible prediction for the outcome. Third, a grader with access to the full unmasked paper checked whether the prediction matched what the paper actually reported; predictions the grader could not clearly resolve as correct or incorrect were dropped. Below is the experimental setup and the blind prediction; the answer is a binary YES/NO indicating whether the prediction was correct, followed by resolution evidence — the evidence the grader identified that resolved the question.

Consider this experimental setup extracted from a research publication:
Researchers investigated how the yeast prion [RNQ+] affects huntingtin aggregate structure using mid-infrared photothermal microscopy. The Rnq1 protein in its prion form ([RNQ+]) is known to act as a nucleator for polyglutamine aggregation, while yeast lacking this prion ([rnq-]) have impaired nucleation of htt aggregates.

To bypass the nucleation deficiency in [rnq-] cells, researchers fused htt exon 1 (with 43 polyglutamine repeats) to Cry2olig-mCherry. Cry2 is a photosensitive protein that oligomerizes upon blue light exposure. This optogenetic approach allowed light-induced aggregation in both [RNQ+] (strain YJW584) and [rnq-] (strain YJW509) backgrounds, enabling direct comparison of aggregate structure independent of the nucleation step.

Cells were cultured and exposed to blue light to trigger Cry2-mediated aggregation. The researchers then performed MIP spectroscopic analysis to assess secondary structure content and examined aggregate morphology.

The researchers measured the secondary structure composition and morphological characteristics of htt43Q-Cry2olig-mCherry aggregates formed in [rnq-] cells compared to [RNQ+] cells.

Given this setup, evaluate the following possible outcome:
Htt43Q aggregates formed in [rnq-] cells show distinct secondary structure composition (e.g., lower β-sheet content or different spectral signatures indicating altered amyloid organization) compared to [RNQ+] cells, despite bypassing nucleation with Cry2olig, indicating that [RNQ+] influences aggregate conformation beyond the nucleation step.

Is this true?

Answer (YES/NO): YES